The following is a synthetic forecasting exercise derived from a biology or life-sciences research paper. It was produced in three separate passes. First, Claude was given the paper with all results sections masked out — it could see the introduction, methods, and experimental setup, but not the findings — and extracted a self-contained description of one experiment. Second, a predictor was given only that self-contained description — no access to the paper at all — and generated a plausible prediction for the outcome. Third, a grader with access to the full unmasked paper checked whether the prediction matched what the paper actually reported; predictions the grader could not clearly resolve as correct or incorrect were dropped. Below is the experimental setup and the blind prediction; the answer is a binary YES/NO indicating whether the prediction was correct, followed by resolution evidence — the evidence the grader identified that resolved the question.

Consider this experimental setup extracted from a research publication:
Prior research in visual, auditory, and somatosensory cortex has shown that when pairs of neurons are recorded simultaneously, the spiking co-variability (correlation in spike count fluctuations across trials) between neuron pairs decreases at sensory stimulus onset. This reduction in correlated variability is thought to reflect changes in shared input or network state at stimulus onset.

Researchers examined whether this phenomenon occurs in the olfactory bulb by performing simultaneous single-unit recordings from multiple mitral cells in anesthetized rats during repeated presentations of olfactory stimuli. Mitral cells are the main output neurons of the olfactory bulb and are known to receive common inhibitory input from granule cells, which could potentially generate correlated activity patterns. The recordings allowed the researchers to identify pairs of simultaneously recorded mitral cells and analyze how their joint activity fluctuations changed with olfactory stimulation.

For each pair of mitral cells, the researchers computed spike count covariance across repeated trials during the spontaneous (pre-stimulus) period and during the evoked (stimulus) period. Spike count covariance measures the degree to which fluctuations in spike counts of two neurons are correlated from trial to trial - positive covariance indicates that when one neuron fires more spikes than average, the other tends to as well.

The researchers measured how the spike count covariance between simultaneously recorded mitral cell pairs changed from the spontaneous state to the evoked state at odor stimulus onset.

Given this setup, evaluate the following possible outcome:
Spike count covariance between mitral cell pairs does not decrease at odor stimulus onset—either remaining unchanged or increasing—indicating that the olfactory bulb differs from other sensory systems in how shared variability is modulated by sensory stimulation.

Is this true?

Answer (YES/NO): YES